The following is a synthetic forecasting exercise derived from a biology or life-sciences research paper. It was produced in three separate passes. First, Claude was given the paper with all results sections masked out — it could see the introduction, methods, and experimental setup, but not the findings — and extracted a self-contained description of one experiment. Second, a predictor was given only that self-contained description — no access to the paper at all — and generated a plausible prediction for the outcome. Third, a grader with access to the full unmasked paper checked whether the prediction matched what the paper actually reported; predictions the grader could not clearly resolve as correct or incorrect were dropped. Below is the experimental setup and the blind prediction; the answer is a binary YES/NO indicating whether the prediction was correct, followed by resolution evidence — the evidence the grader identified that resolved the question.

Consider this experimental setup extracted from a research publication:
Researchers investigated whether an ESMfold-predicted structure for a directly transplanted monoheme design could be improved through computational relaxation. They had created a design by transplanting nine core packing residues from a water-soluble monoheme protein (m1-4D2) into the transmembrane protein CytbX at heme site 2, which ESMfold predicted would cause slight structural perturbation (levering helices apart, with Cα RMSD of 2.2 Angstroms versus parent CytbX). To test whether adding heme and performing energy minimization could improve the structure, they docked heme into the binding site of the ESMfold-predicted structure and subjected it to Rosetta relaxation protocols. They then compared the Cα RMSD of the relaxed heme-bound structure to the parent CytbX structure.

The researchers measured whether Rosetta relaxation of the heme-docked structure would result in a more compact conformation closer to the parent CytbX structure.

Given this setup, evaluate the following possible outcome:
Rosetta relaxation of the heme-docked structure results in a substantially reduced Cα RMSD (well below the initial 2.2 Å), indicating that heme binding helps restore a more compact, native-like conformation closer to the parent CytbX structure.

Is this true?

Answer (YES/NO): YES